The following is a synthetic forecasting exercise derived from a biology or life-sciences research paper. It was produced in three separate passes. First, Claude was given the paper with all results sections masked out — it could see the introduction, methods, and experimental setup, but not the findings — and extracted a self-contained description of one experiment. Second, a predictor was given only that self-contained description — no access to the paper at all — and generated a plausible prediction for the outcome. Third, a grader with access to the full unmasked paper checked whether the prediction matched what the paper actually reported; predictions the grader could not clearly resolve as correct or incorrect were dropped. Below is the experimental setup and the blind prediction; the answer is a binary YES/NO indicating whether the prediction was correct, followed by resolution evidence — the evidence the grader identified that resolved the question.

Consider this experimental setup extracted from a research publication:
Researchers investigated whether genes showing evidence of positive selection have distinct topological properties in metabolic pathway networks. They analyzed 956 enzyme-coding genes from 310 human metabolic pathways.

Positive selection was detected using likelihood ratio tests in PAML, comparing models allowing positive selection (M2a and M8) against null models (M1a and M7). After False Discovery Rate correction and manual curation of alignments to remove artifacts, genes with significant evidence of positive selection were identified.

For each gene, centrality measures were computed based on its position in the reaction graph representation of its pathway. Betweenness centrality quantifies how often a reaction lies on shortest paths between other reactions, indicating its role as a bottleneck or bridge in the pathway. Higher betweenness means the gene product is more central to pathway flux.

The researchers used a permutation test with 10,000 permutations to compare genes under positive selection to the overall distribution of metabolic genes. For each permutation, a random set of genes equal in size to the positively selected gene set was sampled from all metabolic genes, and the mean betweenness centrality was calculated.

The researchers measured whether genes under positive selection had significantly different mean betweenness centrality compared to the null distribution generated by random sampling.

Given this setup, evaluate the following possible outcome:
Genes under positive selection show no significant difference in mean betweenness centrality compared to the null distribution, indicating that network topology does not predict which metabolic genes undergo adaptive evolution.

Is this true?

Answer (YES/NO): YES